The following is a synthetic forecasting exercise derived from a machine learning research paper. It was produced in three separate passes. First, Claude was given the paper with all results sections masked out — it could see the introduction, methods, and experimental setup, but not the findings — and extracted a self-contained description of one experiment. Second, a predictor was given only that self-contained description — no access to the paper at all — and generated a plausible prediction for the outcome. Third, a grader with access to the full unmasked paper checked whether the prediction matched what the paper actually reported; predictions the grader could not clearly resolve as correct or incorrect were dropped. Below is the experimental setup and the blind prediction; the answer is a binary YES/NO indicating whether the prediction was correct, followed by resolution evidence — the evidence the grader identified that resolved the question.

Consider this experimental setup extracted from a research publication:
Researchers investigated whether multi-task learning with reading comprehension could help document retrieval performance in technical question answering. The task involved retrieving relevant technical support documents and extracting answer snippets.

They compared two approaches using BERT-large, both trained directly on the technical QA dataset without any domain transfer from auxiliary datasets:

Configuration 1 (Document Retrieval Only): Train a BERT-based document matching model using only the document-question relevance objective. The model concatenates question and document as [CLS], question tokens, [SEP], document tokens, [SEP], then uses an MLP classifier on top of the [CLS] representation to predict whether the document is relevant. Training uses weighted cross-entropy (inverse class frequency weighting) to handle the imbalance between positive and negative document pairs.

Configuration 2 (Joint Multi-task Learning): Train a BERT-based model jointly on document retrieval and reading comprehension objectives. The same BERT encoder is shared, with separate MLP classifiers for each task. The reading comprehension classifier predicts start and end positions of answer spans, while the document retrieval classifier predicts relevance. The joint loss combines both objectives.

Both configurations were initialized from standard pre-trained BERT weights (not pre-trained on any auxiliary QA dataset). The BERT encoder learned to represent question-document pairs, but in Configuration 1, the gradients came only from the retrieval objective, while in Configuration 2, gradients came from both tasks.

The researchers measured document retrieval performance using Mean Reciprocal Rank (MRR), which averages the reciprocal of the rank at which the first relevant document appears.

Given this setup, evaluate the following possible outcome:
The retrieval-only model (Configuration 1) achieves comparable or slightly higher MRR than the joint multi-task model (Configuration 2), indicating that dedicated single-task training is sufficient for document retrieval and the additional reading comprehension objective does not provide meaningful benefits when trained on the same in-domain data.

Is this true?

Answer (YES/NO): YES